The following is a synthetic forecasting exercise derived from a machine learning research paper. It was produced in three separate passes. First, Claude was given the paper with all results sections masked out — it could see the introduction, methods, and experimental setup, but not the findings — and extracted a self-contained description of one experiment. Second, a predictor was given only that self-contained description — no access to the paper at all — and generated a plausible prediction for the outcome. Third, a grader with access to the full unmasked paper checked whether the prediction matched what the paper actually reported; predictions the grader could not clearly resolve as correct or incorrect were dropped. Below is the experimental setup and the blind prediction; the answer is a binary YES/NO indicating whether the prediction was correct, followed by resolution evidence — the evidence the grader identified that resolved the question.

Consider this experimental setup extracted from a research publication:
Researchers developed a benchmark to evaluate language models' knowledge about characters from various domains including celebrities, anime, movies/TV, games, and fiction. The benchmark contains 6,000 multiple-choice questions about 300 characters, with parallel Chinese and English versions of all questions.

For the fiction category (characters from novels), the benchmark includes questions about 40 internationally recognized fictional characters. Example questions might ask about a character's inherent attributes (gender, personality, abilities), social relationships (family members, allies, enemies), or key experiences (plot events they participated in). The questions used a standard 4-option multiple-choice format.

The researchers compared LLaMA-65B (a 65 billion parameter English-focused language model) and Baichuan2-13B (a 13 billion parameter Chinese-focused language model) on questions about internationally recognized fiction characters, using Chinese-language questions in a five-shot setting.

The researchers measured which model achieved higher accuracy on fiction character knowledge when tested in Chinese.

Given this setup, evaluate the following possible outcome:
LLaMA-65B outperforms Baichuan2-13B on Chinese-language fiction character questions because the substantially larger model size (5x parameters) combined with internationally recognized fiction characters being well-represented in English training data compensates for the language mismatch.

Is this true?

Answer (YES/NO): NO